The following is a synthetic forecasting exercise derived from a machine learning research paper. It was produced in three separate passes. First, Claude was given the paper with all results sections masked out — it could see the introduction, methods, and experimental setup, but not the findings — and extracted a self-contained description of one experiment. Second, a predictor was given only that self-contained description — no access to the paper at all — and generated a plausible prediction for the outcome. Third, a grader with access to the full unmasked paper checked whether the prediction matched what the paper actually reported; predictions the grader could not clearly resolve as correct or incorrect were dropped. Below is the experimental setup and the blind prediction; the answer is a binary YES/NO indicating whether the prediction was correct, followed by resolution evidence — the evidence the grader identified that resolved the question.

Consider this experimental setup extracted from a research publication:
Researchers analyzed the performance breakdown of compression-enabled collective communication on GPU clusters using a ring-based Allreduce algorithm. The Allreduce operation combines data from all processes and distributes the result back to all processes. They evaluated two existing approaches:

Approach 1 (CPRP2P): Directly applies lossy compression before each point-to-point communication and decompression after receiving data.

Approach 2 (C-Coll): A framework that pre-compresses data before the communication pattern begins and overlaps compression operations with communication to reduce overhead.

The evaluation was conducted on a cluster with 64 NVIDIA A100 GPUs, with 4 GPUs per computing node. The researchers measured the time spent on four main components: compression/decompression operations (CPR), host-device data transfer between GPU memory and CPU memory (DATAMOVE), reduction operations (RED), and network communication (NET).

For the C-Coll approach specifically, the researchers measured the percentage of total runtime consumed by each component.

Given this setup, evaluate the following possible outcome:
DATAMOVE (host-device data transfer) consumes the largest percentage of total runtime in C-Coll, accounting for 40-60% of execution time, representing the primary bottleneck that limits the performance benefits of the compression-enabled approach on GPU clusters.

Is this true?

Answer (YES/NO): YES